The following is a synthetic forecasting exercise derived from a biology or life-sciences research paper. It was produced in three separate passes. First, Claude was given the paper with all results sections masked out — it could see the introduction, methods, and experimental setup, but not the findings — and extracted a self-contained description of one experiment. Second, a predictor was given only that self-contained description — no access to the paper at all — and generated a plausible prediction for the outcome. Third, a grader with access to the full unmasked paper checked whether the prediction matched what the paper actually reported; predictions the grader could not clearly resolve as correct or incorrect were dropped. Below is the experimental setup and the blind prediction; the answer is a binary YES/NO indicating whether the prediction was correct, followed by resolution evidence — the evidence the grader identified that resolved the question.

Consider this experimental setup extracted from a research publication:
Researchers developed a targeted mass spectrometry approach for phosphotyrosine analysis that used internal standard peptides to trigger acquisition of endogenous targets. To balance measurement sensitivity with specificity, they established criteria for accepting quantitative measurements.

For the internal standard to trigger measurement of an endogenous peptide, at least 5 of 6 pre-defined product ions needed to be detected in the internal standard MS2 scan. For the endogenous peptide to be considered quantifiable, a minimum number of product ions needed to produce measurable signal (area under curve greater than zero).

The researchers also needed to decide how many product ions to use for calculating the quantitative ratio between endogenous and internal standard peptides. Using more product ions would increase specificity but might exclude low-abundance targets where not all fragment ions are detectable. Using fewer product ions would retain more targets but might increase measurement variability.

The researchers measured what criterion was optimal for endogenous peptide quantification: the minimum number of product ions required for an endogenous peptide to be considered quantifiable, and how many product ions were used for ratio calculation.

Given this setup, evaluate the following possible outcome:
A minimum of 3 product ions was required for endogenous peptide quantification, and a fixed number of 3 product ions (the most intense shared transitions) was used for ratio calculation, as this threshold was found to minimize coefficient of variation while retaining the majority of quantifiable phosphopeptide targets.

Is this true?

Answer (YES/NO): YES